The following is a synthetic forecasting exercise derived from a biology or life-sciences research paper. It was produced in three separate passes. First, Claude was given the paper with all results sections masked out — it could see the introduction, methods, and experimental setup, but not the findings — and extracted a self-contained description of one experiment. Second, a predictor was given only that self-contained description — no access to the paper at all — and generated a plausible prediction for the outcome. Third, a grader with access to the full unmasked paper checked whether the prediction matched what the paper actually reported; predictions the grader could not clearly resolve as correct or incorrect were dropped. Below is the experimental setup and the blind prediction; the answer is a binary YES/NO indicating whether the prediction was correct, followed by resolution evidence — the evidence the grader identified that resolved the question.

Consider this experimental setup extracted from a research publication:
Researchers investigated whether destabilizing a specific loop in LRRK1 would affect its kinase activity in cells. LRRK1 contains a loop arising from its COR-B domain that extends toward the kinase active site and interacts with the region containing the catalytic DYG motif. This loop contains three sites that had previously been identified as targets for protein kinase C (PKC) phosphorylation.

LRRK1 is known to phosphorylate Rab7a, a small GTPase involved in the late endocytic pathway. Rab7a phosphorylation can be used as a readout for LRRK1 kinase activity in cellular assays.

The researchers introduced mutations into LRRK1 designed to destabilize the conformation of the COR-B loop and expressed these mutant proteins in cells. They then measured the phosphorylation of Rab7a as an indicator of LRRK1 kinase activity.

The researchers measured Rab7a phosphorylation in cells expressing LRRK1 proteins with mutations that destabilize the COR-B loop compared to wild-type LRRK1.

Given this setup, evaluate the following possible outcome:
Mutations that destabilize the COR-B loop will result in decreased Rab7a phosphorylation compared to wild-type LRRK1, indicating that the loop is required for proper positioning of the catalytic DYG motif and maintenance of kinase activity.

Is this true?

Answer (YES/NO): NO